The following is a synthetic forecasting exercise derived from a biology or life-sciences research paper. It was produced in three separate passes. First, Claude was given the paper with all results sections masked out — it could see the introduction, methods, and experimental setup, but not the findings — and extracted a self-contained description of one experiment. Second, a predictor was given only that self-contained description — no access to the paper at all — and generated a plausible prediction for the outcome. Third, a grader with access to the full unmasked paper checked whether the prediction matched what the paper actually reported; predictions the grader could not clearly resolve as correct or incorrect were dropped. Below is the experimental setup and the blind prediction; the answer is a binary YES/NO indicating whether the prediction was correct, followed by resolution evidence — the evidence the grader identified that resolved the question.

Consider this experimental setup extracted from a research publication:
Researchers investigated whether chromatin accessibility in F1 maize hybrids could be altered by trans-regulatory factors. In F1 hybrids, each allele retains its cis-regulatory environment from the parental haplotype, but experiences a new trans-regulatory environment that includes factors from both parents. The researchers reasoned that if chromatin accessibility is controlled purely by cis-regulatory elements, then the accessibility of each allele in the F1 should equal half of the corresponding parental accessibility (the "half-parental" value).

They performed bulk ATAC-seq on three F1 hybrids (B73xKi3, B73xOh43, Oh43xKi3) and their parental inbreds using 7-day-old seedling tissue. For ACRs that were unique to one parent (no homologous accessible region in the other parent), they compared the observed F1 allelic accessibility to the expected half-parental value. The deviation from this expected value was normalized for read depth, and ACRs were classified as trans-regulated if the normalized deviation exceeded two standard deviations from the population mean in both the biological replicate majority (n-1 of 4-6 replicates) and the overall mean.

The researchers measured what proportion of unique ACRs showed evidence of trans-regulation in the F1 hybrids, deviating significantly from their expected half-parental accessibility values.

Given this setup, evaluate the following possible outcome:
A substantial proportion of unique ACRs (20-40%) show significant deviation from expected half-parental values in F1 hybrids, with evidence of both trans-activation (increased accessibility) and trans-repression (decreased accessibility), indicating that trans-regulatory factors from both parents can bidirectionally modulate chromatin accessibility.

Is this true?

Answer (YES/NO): NO